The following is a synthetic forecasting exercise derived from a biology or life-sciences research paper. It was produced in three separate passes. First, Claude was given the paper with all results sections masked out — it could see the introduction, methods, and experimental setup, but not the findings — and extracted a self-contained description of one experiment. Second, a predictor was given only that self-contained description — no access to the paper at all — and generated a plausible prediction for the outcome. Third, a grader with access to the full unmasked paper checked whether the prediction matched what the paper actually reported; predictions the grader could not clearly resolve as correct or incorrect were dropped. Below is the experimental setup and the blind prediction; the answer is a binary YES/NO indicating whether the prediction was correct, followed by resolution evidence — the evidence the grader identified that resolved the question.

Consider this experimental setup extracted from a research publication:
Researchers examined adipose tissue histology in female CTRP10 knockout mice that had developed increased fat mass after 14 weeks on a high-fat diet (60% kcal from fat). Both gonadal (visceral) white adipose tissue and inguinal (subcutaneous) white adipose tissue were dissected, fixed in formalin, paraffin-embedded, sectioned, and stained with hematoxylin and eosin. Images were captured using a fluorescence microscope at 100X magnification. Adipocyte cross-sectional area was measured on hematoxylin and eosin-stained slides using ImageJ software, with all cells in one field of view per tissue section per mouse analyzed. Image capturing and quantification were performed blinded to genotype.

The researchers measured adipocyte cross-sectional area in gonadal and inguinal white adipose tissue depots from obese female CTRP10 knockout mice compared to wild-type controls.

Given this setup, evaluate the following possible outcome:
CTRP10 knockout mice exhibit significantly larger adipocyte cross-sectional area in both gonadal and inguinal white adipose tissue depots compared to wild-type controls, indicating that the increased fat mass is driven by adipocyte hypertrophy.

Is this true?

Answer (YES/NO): NO